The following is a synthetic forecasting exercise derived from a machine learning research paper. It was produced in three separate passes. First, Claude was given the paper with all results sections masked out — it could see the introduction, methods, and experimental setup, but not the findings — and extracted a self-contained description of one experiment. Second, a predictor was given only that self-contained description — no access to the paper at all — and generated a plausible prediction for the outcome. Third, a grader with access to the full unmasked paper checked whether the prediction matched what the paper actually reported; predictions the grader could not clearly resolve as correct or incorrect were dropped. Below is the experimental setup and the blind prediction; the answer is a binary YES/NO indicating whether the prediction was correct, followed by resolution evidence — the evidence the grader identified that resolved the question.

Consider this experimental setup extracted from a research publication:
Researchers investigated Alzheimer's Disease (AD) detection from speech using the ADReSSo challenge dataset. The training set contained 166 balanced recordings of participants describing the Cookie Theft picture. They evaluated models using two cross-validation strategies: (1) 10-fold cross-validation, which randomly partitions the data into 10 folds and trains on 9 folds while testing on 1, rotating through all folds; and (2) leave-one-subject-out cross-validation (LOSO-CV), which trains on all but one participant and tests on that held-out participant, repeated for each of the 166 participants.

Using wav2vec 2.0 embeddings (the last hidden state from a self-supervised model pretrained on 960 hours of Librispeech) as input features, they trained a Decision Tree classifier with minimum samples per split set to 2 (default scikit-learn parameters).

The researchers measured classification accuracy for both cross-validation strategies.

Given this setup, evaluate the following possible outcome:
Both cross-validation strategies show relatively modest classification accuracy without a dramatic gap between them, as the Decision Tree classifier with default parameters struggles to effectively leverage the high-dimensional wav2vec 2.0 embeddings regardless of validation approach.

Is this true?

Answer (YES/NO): YES